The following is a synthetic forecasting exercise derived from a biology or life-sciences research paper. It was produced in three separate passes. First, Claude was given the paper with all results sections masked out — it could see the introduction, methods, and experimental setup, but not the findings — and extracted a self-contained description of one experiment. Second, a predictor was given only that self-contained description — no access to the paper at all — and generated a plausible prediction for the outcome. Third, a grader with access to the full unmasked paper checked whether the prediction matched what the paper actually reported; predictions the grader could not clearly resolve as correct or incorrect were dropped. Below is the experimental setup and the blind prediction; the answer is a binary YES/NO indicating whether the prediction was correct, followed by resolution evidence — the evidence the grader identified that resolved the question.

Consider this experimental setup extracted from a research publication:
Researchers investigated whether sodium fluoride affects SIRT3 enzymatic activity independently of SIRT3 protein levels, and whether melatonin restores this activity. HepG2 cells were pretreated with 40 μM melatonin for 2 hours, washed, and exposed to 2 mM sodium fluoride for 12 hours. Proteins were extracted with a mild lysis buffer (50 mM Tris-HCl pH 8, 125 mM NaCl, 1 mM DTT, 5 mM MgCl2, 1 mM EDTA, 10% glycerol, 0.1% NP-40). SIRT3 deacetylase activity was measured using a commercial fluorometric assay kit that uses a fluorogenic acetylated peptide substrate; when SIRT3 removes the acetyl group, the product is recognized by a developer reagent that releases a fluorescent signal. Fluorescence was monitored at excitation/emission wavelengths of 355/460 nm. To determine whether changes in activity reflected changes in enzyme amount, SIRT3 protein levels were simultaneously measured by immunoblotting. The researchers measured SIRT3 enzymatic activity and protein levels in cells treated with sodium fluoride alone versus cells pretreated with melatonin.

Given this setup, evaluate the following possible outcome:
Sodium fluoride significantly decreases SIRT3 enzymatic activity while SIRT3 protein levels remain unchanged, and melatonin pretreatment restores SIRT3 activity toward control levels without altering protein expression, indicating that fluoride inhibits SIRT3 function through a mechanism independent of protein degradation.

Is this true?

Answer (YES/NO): NO